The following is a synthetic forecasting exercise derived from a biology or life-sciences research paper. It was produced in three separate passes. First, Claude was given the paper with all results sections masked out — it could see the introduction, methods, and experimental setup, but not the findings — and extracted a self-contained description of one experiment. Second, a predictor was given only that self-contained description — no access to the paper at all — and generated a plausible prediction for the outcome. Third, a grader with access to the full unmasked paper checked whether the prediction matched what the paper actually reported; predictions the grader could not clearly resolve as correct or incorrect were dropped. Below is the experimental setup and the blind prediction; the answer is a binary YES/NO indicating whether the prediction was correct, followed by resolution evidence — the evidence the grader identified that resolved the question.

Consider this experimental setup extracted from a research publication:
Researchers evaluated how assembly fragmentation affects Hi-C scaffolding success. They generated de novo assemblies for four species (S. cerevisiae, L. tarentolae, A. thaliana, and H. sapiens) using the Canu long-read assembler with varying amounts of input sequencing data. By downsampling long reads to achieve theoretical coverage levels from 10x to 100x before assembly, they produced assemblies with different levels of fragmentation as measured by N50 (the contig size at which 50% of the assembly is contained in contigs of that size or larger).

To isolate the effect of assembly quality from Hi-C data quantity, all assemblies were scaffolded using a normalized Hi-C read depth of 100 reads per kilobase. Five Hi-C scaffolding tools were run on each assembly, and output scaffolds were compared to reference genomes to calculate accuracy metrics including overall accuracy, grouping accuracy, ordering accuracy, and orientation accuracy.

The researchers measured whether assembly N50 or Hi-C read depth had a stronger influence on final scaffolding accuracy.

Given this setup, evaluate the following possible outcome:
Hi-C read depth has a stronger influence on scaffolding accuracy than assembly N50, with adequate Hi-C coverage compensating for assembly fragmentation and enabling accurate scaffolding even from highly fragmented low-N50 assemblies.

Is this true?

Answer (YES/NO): NO